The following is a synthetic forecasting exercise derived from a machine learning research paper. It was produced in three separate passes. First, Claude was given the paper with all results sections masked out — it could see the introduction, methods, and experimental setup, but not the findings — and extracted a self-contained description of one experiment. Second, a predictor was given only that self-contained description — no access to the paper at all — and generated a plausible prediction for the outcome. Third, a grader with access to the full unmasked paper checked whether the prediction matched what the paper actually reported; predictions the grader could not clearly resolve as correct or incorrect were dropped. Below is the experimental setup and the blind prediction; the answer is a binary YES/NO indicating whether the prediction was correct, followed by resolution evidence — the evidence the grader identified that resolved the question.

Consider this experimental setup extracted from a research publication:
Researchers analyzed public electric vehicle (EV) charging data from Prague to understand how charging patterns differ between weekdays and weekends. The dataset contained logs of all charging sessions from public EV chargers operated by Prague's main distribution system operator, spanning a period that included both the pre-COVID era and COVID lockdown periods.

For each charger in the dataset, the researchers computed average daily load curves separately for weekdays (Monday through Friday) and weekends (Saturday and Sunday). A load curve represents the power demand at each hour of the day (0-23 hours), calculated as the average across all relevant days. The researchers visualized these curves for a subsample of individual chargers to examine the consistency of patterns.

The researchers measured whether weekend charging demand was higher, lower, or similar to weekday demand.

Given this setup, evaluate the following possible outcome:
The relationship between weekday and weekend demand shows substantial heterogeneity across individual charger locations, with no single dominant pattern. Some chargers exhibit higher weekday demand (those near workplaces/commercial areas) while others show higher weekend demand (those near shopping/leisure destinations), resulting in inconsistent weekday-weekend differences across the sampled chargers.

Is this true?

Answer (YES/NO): NO